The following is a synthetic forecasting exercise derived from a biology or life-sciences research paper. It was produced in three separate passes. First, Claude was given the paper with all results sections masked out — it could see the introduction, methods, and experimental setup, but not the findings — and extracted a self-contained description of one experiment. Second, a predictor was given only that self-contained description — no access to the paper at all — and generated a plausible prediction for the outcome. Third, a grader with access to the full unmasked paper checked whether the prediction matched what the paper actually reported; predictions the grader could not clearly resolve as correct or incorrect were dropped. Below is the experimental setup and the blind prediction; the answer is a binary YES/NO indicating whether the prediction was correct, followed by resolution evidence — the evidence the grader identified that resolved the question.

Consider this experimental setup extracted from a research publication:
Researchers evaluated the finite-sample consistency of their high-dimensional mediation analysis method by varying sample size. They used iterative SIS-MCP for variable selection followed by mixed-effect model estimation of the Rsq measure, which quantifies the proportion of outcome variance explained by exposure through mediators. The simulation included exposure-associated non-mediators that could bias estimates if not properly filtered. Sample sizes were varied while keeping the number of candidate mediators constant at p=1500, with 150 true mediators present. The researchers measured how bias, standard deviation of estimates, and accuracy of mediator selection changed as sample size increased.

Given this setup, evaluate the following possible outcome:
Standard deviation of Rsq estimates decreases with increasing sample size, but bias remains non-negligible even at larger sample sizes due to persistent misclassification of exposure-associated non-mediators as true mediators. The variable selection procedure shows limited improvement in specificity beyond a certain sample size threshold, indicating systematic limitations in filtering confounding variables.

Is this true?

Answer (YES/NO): NO